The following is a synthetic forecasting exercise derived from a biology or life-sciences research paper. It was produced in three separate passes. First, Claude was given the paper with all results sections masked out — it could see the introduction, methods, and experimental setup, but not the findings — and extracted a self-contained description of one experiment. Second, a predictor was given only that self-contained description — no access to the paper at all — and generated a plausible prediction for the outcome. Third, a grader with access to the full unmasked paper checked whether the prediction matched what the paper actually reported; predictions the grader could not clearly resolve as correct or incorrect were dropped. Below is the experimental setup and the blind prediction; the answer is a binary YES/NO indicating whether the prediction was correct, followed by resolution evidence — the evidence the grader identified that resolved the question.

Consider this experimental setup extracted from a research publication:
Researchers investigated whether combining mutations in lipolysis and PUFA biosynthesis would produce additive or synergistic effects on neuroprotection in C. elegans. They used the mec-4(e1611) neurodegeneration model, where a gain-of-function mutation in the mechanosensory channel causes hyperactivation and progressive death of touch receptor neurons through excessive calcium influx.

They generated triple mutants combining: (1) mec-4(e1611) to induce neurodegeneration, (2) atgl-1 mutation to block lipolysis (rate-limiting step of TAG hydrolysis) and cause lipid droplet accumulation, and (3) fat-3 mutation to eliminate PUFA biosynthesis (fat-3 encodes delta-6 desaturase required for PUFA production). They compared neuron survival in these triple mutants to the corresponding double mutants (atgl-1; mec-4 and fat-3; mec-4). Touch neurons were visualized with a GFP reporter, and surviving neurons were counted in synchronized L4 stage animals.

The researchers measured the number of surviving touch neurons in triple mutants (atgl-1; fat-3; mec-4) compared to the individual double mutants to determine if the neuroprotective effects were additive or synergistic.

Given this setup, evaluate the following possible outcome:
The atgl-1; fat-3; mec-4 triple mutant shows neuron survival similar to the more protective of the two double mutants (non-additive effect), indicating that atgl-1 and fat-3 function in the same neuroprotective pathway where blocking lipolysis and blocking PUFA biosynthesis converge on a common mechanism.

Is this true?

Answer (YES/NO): NO